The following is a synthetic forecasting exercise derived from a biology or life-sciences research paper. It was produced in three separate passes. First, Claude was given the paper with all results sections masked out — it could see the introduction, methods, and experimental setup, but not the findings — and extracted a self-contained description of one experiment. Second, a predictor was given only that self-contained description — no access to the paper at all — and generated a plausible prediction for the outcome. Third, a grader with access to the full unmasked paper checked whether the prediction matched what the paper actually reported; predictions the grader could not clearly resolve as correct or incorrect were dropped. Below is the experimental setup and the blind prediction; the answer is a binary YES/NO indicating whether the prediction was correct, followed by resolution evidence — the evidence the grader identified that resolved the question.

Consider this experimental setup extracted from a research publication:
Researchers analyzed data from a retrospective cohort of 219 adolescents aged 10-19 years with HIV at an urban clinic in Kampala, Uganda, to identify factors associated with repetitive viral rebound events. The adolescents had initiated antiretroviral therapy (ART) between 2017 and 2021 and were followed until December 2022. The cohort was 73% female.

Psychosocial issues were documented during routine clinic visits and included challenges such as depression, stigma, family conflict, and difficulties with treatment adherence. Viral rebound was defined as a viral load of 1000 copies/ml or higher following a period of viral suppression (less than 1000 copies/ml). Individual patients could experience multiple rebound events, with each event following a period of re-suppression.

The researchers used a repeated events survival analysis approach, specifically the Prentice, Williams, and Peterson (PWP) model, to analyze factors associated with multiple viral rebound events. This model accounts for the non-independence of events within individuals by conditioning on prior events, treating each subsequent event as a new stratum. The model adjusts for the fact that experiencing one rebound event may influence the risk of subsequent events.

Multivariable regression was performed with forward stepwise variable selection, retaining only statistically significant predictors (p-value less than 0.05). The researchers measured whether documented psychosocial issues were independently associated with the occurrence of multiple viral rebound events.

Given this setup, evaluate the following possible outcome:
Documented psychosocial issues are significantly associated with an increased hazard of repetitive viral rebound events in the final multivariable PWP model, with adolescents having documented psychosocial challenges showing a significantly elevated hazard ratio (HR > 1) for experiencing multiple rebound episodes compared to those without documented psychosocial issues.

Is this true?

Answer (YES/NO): YES